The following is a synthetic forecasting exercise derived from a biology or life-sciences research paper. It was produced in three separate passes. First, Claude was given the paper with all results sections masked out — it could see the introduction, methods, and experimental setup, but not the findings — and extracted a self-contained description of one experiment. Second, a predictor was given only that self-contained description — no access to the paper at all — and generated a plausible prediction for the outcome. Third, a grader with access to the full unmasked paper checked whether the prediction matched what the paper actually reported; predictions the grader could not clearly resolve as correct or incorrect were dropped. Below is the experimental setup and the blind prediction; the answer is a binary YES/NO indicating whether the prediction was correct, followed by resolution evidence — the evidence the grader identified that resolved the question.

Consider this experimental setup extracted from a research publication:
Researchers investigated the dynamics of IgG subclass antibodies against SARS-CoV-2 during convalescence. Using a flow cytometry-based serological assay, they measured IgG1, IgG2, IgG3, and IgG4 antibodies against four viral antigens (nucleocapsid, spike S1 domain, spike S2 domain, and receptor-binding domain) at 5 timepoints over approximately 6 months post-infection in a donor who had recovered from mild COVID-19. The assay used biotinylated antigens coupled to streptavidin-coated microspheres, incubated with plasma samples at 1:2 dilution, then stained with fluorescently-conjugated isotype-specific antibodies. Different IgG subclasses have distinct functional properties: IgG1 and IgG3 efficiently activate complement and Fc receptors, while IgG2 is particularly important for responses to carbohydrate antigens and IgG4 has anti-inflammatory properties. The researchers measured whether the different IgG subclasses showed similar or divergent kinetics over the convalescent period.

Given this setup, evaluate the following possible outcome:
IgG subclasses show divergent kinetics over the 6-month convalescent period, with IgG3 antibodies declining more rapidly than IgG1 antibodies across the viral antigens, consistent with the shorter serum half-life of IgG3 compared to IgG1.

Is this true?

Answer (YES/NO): NO